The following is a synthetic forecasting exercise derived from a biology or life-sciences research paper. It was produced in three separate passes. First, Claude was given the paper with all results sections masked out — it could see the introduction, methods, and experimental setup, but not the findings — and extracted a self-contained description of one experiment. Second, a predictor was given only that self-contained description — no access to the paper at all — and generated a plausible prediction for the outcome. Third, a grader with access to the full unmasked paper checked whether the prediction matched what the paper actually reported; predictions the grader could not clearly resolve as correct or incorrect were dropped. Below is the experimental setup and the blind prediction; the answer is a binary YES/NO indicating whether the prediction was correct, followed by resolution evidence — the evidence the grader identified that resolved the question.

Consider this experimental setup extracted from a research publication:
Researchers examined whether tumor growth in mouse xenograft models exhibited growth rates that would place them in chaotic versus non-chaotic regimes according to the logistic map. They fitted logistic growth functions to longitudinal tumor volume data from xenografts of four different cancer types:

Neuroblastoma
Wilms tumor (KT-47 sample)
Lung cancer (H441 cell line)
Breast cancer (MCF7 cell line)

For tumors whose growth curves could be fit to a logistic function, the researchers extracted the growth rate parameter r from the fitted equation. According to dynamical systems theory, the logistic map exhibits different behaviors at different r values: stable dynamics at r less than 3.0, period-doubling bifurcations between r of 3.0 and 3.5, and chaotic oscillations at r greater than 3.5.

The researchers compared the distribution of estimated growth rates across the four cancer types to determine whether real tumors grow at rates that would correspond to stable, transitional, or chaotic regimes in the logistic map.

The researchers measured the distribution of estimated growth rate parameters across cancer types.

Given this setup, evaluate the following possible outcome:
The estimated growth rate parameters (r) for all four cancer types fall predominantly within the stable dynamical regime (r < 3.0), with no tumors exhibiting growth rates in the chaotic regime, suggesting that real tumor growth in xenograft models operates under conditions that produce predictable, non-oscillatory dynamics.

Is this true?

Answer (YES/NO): NO